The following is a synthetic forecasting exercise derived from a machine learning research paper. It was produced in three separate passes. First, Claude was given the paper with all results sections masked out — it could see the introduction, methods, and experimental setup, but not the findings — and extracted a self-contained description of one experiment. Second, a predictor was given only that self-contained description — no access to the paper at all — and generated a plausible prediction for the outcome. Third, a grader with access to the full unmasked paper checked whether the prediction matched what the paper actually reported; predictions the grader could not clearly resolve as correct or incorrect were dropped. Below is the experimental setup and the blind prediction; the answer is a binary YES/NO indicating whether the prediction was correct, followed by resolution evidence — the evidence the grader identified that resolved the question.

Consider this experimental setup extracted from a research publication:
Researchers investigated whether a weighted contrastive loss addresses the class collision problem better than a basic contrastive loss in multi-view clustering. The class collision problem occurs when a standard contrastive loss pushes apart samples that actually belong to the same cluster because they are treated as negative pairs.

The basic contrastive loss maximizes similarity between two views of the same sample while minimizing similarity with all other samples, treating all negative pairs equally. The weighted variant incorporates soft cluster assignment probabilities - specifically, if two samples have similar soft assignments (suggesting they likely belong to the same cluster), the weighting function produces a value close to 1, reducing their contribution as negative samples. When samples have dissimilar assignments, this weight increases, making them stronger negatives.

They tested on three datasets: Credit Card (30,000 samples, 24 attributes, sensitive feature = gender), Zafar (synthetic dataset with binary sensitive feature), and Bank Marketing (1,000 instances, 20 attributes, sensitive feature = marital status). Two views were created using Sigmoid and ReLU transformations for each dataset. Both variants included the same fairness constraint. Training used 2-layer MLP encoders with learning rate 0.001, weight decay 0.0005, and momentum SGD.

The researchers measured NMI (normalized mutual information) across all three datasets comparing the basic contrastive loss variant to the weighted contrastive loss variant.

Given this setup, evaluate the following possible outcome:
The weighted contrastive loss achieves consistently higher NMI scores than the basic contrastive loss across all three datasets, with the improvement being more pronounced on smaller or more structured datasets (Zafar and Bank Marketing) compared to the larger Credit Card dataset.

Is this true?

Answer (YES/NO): YES